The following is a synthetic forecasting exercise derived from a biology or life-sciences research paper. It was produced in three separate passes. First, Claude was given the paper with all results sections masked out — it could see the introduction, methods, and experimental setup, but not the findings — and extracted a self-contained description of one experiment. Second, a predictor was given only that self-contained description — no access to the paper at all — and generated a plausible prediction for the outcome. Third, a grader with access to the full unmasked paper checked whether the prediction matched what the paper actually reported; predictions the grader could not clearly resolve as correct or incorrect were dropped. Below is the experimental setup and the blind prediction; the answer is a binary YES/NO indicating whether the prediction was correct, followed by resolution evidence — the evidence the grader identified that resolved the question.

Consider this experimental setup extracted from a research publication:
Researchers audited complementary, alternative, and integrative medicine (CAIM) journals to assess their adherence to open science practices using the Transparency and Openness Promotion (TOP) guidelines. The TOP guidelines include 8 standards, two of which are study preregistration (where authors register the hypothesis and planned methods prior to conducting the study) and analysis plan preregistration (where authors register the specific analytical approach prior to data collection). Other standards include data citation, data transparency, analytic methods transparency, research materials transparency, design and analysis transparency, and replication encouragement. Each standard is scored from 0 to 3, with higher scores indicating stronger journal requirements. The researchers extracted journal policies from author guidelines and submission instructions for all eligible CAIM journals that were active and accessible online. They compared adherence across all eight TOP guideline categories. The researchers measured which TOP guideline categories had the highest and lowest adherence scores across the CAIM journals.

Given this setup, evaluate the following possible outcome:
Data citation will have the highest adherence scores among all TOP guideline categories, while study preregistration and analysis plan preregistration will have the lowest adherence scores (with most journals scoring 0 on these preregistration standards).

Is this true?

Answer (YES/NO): NO